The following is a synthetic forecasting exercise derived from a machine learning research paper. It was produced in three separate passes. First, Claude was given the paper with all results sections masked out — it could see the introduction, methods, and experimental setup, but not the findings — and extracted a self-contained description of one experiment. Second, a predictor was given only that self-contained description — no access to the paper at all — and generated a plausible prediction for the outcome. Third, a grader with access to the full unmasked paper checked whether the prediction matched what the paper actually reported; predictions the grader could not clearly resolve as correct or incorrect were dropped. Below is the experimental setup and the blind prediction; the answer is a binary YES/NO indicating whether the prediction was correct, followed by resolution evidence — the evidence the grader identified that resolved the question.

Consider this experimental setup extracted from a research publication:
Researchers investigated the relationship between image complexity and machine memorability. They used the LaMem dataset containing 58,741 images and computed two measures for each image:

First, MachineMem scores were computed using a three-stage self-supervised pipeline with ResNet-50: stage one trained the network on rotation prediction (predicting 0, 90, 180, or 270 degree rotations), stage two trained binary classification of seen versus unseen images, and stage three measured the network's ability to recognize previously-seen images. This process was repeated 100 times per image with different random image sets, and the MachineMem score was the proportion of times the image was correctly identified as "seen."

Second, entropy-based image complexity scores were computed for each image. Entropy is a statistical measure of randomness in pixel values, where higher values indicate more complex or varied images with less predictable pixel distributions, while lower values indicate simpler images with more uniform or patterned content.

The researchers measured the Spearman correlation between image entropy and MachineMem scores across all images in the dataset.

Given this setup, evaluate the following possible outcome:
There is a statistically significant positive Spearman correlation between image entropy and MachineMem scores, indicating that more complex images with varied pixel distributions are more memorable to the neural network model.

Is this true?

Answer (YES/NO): NO